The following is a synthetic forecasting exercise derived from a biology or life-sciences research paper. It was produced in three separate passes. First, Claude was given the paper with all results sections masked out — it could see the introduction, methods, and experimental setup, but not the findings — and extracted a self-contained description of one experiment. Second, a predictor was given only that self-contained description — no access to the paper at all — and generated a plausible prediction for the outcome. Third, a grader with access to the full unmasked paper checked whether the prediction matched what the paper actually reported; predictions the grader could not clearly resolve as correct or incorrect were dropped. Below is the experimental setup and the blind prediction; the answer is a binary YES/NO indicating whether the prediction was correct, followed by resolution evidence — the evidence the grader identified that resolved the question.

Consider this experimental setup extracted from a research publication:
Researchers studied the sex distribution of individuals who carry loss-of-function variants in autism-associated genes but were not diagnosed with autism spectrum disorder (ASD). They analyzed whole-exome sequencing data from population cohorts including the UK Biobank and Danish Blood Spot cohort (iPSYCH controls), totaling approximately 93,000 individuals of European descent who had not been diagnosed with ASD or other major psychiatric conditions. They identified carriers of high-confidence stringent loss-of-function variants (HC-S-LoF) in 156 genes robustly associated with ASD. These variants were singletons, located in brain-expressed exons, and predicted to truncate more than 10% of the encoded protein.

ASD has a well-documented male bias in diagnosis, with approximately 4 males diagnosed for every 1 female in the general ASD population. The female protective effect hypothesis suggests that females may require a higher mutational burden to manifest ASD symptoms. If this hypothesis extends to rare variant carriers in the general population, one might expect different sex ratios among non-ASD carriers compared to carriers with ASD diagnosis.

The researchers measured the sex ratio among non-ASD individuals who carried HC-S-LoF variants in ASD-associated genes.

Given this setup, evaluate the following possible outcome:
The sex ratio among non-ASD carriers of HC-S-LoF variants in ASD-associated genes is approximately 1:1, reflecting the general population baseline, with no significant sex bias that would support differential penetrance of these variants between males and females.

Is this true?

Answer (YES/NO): YES